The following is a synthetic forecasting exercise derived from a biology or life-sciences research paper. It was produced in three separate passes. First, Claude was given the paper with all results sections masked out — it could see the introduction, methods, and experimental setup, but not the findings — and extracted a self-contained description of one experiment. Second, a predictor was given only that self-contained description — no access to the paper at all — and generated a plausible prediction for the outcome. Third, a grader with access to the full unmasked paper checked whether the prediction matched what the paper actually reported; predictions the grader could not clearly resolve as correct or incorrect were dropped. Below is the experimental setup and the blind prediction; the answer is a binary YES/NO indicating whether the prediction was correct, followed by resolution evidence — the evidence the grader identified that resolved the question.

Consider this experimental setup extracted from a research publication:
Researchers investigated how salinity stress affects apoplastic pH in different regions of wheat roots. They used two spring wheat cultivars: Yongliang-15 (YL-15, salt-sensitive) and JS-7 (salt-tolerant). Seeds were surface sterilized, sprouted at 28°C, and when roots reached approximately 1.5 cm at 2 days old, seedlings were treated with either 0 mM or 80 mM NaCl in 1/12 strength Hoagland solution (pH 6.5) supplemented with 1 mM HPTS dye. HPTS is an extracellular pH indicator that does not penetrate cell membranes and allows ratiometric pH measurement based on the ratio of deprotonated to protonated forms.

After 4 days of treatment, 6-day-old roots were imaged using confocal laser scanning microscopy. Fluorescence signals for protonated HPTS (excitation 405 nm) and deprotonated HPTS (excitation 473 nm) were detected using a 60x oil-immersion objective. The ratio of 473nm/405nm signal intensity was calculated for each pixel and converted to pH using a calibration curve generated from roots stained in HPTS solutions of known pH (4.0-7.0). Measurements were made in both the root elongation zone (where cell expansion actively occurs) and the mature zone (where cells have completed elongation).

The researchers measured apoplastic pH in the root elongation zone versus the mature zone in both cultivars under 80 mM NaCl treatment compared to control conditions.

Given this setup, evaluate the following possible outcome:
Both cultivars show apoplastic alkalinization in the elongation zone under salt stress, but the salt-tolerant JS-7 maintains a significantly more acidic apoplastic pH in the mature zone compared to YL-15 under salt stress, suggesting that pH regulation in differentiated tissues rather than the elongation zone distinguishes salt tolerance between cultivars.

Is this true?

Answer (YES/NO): NO